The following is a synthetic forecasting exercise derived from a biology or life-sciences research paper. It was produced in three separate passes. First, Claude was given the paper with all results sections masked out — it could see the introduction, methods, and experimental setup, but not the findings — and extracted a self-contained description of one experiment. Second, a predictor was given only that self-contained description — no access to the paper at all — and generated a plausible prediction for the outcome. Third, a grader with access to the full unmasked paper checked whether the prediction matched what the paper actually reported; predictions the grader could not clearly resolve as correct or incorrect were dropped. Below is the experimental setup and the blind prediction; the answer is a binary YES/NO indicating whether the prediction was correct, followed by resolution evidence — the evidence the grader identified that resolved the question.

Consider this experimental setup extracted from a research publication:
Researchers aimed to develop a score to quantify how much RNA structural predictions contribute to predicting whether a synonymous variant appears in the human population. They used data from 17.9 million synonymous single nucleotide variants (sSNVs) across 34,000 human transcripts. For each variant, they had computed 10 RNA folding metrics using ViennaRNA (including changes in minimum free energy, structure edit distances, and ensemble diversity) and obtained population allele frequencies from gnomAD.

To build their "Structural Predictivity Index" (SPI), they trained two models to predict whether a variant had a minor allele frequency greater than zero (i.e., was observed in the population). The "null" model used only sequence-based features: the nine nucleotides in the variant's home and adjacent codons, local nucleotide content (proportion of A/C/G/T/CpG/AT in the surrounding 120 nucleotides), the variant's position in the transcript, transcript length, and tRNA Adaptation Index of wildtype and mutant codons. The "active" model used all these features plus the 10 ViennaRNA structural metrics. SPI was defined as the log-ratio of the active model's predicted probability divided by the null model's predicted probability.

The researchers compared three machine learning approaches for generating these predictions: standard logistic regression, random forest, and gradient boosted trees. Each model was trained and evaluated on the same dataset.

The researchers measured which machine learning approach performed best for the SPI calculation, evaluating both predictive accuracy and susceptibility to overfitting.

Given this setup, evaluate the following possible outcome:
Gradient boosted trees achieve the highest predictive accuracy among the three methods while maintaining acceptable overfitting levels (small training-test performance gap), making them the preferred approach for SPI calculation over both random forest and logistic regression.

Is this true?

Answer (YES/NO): NO